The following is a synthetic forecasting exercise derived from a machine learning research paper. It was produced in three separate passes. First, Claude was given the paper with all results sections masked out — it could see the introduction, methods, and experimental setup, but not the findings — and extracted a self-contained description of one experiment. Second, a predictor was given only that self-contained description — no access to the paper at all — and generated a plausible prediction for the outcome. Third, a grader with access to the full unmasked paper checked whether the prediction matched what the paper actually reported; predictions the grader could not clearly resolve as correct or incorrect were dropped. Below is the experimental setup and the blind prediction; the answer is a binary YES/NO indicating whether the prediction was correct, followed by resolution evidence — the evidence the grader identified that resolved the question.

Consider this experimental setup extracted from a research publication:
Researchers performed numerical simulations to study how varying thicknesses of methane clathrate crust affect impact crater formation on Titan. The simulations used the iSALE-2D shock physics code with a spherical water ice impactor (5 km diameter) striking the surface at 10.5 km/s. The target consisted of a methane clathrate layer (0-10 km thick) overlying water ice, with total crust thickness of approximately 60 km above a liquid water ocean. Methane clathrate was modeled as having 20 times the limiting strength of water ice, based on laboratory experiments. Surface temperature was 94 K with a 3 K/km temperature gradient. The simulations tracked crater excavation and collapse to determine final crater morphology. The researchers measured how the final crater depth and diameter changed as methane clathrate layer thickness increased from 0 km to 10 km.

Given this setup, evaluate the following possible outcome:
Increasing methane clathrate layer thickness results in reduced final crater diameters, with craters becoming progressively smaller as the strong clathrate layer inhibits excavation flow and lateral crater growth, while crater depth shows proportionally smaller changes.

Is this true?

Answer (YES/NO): NO